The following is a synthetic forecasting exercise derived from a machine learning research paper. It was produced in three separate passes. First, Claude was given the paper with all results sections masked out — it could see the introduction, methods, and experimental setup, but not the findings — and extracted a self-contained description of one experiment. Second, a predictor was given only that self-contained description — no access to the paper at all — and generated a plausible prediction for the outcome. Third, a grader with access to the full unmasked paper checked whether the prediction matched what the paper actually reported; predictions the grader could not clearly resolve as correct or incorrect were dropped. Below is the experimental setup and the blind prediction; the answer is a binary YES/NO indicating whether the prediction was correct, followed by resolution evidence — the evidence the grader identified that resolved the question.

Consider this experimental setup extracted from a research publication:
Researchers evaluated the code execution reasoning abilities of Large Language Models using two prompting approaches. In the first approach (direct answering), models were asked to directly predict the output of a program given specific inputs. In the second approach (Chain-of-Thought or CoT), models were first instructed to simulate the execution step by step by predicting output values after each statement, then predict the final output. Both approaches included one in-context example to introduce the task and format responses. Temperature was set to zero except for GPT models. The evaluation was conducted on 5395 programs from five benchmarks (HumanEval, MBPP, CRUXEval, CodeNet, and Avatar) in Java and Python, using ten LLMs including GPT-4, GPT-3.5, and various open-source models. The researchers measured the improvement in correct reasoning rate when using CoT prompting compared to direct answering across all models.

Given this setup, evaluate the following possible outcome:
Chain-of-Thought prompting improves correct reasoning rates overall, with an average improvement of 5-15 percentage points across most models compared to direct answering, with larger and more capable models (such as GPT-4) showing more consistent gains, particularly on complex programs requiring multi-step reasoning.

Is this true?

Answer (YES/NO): NO